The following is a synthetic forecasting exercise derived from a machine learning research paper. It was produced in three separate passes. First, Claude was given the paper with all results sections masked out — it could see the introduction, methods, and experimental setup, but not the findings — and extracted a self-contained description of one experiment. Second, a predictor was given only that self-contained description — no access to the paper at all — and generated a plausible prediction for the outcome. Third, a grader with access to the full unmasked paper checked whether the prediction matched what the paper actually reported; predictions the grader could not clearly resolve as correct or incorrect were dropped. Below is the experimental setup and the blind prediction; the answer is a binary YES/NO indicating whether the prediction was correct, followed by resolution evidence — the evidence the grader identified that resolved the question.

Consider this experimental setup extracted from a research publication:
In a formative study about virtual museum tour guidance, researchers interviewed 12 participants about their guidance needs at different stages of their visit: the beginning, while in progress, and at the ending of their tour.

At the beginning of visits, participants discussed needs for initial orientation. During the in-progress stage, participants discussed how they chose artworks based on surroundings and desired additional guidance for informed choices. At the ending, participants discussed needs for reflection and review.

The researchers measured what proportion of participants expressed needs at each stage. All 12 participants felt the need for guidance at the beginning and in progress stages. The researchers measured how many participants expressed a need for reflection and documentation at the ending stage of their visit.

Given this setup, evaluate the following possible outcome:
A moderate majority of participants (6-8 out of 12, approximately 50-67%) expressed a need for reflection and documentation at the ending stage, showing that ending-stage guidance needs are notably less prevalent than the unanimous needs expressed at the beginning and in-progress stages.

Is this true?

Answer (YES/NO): YES